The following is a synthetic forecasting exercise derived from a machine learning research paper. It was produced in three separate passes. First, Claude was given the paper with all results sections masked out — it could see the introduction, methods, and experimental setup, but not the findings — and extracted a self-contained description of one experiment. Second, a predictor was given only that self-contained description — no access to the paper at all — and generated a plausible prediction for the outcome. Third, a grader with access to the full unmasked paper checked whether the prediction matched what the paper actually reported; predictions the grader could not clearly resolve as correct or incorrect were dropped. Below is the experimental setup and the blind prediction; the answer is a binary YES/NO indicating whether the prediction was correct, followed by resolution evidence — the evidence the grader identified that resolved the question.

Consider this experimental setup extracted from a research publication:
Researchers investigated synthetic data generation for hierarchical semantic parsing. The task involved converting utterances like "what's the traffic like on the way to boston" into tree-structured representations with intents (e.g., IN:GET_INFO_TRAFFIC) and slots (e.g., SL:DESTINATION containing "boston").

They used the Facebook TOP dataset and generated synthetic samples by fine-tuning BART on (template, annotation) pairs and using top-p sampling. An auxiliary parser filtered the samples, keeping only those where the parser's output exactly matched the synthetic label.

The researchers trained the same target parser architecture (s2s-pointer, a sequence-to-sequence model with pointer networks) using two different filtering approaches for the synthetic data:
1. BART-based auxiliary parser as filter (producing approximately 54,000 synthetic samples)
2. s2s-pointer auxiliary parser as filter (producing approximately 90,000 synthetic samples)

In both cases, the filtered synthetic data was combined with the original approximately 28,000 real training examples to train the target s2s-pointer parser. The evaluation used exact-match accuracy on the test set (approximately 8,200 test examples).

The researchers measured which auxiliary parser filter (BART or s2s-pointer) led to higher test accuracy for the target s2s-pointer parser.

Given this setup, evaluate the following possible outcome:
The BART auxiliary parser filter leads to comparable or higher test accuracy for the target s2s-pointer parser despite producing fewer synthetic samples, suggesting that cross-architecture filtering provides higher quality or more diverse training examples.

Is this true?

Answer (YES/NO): NO